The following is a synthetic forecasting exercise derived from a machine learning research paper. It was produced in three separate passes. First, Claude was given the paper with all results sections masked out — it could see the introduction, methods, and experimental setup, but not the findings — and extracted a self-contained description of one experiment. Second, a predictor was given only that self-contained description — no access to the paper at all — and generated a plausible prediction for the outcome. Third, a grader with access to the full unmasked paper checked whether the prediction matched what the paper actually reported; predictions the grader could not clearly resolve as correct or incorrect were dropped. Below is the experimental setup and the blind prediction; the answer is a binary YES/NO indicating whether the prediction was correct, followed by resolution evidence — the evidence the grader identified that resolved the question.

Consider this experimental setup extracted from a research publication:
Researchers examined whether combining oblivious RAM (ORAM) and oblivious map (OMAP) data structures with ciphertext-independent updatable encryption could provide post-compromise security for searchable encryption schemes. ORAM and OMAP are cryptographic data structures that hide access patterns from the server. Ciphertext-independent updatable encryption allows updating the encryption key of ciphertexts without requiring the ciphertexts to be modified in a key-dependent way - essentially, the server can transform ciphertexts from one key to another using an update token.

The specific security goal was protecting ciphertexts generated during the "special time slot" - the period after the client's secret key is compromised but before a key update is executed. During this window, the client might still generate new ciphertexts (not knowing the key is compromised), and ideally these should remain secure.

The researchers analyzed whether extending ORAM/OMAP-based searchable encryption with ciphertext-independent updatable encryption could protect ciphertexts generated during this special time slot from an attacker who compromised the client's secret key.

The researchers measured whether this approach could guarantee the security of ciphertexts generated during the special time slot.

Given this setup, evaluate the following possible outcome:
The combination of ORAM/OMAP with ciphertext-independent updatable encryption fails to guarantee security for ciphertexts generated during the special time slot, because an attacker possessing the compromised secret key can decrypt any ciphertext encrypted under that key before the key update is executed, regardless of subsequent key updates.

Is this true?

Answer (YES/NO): YES